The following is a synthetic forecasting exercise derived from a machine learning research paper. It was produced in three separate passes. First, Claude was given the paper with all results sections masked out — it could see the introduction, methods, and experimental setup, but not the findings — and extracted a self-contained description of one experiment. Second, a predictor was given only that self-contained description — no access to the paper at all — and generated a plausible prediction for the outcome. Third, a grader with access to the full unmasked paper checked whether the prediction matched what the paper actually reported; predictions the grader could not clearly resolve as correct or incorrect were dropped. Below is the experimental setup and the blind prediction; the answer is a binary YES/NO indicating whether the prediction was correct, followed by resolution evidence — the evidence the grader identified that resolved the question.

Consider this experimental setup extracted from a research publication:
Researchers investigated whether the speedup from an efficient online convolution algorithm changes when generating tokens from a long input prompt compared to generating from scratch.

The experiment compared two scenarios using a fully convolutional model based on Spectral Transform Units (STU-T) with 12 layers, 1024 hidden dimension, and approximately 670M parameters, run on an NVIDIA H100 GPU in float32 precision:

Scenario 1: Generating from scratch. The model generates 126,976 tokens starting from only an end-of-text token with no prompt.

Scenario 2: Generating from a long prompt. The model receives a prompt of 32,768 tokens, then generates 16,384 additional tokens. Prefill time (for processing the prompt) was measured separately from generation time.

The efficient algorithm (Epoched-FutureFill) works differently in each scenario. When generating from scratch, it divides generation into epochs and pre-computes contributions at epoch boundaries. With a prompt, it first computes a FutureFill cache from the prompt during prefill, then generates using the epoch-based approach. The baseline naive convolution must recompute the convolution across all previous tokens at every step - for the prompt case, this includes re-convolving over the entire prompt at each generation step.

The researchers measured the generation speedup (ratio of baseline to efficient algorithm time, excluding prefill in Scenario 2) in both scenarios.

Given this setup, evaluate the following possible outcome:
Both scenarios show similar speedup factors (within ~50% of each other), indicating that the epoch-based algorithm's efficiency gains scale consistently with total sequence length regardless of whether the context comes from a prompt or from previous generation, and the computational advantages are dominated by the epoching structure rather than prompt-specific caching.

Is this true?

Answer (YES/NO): YES